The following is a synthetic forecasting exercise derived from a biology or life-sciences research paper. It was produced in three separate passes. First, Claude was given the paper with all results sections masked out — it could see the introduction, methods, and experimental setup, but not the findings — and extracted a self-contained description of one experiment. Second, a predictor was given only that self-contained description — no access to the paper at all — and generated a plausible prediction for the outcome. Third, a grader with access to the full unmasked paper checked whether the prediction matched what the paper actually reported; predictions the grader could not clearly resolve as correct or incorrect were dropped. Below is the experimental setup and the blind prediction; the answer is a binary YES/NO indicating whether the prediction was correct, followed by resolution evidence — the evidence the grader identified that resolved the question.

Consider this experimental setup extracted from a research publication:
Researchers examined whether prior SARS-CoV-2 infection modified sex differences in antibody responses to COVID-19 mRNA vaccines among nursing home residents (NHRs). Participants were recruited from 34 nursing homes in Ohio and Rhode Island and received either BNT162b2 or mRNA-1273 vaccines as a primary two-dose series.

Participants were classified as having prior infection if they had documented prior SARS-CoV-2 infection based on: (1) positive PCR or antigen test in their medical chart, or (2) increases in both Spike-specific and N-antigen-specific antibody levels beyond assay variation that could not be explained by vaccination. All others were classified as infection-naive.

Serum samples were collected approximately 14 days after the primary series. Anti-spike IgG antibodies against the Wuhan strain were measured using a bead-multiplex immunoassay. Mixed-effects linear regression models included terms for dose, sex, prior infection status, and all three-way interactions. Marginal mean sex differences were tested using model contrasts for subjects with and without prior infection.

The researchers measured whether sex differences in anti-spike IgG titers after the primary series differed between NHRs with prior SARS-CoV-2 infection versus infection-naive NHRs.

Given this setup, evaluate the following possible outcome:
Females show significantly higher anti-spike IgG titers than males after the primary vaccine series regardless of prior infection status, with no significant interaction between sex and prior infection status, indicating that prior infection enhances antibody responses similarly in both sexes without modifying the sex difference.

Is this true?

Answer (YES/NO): NO